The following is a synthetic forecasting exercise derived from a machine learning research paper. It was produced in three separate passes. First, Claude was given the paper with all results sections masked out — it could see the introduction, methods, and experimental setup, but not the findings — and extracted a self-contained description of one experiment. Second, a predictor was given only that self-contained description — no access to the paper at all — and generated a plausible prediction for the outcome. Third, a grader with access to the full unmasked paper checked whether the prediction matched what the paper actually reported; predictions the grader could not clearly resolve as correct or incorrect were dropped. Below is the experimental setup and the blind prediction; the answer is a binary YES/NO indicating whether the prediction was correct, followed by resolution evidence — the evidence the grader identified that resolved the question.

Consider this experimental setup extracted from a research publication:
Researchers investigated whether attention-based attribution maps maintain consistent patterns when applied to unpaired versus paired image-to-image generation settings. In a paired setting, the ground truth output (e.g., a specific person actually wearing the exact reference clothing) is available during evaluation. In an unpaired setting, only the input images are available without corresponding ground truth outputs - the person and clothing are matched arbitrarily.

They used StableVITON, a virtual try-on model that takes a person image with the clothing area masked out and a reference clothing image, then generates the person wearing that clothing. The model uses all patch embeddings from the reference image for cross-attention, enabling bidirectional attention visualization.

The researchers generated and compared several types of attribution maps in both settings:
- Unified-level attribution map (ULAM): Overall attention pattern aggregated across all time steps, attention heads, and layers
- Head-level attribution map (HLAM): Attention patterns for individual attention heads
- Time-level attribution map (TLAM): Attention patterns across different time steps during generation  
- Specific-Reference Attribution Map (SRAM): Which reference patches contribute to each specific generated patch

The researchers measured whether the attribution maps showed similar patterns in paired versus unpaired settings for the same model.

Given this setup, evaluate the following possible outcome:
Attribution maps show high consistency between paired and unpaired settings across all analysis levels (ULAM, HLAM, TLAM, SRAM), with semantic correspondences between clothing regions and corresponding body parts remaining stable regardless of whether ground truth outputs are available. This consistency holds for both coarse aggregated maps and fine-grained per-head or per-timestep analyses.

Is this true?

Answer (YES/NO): YES